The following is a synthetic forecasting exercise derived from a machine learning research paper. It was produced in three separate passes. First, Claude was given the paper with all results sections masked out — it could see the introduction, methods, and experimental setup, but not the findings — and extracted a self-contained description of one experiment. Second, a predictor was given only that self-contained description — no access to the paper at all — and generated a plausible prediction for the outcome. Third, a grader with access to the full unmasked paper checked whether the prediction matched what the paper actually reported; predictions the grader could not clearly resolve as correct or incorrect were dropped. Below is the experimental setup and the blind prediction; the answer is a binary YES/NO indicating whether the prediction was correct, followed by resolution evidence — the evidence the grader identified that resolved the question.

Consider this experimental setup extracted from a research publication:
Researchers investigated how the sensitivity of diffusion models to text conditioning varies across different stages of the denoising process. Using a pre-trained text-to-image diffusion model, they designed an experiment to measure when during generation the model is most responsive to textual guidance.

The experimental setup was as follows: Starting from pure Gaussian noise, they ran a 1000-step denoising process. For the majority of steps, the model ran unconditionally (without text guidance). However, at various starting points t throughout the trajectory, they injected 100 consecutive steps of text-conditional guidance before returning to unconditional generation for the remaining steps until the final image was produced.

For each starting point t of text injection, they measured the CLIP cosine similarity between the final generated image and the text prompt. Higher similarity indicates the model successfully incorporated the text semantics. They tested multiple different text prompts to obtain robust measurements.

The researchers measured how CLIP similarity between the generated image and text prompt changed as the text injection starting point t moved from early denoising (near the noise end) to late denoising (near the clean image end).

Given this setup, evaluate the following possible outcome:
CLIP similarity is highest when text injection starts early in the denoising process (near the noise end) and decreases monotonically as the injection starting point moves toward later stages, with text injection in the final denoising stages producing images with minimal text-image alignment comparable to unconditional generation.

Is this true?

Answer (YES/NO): YES